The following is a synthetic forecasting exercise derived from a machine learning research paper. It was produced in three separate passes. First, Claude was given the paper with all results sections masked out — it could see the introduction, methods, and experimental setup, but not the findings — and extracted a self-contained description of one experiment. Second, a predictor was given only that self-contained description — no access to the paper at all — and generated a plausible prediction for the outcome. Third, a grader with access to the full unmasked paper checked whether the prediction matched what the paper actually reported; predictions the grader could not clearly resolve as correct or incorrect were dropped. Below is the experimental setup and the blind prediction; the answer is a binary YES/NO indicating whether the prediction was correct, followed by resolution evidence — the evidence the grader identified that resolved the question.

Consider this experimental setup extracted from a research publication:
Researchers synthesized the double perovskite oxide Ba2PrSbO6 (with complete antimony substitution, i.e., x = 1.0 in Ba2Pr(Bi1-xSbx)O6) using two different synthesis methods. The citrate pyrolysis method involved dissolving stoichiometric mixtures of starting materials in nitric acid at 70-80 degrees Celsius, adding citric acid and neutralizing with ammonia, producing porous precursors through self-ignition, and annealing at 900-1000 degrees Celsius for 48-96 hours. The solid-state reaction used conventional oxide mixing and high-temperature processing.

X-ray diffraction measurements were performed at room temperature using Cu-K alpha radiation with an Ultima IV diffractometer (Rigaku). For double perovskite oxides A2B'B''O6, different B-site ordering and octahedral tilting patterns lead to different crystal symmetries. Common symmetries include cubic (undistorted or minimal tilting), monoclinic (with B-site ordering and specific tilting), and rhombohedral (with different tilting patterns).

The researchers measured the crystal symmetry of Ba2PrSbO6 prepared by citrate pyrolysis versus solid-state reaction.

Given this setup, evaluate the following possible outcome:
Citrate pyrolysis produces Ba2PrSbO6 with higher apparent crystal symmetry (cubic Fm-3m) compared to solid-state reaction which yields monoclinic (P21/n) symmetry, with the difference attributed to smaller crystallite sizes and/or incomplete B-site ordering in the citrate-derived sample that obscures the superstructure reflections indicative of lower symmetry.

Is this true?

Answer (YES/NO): NO